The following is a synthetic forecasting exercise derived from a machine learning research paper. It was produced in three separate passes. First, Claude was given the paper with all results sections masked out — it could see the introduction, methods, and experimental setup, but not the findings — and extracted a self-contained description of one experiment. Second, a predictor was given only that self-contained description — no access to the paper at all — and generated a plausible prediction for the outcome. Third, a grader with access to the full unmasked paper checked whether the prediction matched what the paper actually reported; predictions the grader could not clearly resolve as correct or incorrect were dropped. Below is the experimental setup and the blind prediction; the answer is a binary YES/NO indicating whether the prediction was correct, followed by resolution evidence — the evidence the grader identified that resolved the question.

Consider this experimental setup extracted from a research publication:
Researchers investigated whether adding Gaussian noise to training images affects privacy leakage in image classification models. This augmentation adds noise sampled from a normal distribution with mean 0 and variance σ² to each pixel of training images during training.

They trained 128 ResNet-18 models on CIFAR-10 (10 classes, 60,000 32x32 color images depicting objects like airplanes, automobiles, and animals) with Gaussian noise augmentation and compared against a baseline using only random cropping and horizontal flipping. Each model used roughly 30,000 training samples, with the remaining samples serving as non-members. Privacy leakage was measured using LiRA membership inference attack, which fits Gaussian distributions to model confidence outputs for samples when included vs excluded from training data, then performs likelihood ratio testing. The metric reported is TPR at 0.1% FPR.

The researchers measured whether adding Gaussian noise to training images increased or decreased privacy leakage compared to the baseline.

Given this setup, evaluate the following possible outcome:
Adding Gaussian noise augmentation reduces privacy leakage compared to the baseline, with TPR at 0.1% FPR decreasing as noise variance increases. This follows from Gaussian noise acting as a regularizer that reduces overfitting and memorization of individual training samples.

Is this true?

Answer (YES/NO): NO